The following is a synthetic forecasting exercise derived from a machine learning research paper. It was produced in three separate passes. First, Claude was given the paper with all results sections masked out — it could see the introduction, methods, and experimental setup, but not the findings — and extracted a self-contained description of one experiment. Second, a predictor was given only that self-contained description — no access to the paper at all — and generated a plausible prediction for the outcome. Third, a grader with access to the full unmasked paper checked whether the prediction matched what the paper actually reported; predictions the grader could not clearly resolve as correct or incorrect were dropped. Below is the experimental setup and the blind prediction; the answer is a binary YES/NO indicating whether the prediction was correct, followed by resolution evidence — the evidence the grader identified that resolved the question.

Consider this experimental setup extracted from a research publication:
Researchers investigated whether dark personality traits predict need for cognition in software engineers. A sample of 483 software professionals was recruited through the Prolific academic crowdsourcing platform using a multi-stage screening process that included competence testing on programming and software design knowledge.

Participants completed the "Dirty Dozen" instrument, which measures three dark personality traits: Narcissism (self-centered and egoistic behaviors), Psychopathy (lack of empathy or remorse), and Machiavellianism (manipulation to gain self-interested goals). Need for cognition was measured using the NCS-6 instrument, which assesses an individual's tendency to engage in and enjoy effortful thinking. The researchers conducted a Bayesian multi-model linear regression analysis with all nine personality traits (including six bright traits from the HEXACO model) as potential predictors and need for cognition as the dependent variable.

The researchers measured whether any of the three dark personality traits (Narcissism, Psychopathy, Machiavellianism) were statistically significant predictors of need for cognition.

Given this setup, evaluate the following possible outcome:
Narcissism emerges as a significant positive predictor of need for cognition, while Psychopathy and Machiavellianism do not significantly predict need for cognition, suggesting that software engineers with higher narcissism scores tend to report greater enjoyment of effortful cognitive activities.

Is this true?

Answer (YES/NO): NO